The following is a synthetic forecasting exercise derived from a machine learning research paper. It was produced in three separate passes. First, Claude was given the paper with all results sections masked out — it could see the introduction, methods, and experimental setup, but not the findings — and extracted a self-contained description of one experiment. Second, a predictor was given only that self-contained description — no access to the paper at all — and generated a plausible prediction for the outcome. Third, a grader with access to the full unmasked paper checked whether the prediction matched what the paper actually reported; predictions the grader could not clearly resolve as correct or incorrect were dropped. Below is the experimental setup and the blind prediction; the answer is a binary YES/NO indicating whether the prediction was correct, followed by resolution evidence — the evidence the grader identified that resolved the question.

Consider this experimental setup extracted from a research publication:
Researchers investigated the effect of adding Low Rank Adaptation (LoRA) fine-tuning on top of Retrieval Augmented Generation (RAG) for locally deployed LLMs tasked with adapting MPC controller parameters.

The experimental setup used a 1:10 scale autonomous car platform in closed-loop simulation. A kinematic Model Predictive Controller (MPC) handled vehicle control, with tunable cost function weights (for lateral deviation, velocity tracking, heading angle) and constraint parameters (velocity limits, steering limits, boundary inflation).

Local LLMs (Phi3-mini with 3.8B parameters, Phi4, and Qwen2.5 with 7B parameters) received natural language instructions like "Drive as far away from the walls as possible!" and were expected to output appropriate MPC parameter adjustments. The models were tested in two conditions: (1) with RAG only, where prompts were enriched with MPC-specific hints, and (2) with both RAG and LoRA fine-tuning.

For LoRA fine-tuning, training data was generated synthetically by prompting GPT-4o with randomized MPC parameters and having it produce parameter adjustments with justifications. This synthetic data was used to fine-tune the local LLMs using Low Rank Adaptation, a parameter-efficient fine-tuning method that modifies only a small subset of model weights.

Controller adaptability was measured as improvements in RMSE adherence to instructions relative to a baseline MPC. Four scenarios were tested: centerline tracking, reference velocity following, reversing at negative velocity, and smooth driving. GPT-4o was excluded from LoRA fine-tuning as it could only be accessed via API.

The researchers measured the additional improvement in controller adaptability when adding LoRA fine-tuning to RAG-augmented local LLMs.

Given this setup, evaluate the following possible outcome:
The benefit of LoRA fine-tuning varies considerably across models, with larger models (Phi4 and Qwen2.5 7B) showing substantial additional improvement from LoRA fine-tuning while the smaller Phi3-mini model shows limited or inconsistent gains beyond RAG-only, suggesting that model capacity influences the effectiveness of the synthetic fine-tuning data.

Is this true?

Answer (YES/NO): NO